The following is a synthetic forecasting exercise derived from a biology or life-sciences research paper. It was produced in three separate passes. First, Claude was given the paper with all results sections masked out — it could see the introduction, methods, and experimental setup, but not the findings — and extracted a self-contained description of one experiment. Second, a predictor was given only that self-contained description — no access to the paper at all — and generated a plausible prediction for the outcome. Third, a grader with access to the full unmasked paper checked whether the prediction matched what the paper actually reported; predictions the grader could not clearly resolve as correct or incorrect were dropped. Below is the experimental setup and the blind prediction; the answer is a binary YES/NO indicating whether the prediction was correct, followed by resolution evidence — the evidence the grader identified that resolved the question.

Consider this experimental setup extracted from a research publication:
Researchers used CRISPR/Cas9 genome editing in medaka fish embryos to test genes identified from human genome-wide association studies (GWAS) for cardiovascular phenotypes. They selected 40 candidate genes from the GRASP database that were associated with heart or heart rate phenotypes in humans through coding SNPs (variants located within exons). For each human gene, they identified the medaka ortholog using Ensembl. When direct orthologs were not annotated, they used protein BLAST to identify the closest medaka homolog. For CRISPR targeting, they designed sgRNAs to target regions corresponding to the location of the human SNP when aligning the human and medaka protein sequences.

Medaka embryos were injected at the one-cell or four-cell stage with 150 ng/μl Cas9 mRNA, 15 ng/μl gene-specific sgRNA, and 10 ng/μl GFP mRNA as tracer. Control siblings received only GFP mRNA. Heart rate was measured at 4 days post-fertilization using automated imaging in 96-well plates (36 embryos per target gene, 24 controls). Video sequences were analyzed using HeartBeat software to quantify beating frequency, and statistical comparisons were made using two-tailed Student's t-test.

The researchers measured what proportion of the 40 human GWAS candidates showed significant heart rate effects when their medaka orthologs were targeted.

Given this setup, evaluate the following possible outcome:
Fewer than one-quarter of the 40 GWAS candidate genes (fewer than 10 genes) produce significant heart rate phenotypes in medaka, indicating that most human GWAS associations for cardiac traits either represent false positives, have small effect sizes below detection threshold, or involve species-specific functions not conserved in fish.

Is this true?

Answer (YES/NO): NO